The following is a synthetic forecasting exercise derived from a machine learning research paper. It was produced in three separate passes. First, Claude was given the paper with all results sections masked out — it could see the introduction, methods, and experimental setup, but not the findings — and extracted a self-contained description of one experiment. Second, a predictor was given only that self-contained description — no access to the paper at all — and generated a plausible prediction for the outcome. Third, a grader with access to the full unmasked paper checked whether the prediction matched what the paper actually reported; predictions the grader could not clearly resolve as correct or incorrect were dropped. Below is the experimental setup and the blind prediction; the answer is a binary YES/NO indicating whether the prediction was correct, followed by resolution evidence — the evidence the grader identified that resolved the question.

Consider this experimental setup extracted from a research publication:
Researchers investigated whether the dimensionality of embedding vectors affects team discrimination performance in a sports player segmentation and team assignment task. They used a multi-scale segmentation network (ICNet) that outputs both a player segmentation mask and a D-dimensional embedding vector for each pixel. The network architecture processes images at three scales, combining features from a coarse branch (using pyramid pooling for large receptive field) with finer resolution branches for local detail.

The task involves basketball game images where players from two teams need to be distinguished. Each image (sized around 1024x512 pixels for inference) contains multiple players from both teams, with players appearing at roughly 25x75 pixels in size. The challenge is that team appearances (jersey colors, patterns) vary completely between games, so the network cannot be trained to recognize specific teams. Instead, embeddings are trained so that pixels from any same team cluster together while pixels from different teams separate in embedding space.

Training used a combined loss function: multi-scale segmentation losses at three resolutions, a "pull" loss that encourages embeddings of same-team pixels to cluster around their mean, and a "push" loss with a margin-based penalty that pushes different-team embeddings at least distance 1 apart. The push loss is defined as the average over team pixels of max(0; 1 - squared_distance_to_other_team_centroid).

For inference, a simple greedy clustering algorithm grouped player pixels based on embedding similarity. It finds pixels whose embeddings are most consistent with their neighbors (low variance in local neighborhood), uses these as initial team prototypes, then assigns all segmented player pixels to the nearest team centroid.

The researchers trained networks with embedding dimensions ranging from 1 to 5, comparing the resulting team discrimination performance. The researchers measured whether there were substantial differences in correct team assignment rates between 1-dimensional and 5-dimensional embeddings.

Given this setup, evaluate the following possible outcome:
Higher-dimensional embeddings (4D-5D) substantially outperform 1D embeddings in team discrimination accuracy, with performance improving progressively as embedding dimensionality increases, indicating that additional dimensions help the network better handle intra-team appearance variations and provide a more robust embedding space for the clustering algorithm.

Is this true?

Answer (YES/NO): NO